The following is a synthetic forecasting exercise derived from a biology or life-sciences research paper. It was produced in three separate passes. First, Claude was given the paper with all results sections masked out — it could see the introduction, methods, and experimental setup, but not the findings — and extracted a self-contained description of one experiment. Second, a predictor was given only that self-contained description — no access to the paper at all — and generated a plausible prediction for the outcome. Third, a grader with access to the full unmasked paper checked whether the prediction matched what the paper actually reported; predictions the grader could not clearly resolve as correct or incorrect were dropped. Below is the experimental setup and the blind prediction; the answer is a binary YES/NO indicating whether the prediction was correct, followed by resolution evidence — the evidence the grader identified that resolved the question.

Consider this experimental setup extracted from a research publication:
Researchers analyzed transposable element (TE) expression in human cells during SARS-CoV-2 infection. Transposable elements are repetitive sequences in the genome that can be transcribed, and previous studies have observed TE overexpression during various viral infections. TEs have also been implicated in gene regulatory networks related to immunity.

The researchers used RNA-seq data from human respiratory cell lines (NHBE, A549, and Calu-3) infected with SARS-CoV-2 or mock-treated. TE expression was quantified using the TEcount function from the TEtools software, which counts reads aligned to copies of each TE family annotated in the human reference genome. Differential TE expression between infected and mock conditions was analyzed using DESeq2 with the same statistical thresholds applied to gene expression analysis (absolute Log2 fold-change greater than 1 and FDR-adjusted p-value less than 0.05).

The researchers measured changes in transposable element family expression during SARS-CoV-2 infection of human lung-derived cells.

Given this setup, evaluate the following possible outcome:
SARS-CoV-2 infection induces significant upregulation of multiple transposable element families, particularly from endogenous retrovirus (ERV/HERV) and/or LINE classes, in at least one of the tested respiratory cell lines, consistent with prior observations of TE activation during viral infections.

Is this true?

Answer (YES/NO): YES